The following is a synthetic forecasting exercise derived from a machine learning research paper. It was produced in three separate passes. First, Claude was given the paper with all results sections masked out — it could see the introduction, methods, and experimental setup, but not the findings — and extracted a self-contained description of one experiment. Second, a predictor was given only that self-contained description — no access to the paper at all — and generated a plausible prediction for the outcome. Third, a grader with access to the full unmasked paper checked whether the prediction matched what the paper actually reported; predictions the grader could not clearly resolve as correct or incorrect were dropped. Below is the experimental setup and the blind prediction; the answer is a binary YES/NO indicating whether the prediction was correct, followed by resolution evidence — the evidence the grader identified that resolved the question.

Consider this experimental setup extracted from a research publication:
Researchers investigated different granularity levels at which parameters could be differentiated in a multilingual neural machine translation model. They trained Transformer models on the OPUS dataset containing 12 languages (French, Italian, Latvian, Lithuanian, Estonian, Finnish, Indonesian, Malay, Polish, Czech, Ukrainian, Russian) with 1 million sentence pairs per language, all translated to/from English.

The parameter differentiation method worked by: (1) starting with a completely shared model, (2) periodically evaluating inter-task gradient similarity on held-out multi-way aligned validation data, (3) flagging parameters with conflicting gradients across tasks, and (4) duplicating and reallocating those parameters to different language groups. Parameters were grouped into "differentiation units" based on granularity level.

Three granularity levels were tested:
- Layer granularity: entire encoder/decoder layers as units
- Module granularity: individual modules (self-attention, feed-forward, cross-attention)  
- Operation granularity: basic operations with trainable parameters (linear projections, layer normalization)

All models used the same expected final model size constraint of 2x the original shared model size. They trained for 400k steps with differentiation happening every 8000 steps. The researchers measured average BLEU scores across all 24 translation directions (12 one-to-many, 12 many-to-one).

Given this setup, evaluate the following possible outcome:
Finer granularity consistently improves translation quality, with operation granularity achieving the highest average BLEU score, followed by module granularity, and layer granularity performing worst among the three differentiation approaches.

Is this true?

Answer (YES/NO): NO